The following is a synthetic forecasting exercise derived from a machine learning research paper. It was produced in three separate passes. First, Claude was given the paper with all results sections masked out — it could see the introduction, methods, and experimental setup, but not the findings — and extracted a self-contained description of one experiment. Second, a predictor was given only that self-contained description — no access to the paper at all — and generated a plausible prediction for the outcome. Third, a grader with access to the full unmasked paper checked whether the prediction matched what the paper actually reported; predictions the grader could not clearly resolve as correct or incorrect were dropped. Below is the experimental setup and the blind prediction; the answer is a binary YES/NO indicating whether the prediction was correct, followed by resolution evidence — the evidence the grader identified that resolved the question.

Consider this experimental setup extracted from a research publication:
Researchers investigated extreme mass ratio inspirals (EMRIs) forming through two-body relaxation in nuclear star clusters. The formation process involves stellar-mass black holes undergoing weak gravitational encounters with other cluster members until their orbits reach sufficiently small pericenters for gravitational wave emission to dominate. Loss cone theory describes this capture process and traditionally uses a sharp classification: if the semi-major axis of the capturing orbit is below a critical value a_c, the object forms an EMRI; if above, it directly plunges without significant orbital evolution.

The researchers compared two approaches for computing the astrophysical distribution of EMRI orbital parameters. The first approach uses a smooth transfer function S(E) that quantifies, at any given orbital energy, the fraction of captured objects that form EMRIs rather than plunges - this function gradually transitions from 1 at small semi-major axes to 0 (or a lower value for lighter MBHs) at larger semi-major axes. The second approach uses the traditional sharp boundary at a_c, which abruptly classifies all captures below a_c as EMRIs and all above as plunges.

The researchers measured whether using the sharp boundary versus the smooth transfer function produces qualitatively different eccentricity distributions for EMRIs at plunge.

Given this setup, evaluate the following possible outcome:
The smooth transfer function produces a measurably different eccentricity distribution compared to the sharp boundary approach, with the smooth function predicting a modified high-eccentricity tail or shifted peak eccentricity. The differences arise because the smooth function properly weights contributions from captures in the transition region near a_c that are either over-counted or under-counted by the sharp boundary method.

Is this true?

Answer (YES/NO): NO